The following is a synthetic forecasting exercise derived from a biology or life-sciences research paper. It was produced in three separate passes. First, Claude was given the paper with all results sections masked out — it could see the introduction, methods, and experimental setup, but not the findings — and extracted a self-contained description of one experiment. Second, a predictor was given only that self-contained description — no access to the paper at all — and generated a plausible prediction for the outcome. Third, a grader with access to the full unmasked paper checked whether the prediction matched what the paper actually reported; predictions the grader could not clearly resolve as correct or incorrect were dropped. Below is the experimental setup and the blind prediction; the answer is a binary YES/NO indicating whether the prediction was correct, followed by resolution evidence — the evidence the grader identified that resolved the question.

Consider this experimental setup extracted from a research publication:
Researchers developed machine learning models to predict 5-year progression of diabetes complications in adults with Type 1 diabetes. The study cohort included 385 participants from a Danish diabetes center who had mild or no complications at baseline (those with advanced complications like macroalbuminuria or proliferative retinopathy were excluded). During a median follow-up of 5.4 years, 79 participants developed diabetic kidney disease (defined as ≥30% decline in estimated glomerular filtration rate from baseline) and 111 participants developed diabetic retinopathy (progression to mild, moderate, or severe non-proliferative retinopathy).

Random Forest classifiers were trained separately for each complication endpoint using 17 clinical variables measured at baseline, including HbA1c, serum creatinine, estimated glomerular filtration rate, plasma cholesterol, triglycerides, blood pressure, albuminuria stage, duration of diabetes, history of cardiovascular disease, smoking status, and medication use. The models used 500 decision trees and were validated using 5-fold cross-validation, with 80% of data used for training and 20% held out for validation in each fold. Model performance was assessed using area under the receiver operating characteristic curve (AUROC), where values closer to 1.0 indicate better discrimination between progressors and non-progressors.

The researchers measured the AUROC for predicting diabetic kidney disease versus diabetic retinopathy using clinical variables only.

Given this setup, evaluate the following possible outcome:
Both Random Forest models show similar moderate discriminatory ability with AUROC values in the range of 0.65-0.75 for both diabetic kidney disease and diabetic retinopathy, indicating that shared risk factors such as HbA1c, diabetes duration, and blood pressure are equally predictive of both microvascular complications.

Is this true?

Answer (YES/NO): NO